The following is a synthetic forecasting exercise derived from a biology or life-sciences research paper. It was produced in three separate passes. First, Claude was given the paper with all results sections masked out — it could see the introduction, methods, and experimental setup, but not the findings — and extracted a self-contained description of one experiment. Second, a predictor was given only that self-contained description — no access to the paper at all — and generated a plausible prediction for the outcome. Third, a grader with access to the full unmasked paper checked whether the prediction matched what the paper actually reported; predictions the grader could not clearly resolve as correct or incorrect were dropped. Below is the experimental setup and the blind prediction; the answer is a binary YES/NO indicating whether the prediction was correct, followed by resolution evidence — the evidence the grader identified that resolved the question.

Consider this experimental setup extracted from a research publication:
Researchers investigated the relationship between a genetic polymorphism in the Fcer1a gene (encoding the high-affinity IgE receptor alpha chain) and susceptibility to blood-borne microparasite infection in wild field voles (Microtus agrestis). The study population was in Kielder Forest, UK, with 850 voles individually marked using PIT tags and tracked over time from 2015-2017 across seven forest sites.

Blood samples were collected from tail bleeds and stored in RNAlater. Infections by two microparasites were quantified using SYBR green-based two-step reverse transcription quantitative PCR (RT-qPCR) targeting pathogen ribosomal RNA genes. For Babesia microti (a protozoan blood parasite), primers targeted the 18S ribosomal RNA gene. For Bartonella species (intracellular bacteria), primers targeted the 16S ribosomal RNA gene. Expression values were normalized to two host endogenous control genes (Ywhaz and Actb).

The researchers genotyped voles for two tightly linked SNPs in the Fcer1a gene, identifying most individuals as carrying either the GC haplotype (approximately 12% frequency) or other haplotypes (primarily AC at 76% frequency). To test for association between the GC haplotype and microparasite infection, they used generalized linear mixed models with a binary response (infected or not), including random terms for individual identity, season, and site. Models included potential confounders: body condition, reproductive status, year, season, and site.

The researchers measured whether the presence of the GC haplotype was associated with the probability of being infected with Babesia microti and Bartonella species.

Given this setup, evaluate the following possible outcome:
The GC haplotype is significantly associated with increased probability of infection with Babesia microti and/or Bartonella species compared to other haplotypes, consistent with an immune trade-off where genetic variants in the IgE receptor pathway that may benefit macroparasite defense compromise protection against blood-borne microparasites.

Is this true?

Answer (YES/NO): NO